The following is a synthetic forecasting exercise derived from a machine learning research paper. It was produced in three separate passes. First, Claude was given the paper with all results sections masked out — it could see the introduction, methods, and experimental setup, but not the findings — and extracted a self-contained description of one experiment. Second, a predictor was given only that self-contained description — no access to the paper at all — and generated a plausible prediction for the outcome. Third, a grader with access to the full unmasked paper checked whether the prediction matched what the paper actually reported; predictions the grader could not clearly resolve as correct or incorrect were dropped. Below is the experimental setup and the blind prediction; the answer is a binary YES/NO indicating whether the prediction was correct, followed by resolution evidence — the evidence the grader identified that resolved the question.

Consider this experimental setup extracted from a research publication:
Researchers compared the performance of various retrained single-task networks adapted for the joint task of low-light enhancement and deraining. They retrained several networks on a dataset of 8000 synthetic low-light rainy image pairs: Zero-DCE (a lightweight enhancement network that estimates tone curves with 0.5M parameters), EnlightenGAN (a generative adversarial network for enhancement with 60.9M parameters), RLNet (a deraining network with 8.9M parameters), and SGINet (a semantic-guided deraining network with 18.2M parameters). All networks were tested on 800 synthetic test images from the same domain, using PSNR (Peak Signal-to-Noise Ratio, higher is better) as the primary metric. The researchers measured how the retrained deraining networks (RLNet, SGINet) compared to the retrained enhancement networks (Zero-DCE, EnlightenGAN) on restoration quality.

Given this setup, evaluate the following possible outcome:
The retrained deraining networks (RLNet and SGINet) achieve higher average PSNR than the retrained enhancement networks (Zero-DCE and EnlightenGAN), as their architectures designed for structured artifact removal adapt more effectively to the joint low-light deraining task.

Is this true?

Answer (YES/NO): YES